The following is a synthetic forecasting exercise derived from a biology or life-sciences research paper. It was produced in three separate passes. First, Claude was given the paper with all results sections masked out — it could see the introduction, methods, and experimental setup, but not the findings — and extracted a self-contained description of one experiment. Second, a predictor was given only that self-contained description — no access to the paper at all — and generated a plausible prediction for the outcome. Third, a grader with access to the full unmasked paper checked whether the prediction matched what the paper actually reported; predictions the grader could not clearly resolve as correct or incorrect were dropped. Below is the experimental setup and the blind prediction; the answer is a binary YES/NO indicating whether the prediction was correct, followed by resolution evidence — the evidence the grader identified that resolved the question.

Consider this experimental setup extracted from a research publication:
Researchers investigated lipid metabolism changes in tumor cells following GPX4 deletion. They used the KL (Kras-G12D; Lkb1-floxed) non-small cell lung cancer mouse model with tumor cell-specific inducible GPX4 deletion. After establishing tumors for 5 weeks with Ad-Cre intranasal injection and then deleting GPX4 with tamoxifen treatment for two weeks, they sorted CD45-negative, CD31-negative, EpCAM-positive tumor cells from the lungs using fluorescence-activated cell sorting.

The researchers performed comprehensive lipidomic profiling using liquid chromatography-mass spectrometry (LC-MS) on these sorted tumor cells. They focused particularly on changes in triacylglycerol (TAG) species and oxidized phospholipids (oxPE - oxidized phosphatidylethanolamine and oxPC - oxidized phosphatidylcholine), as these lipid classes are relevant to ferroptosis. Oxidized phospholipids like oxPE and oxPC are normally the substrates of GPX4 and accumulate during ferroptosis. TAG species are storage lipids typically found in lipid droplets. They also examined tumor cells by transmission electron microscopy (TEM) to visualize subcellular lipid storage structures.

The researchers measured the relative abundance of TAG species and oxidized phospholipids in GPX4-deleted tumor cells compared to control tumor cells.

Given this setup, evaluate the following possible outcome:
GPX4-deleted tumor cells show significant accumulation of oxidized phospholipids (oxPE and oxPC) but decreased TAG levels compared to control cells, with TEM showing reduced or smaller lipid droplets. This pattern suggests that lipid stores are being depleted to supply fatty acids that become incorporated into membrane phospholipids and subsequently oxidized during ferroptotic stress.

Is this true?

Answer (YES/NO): NO